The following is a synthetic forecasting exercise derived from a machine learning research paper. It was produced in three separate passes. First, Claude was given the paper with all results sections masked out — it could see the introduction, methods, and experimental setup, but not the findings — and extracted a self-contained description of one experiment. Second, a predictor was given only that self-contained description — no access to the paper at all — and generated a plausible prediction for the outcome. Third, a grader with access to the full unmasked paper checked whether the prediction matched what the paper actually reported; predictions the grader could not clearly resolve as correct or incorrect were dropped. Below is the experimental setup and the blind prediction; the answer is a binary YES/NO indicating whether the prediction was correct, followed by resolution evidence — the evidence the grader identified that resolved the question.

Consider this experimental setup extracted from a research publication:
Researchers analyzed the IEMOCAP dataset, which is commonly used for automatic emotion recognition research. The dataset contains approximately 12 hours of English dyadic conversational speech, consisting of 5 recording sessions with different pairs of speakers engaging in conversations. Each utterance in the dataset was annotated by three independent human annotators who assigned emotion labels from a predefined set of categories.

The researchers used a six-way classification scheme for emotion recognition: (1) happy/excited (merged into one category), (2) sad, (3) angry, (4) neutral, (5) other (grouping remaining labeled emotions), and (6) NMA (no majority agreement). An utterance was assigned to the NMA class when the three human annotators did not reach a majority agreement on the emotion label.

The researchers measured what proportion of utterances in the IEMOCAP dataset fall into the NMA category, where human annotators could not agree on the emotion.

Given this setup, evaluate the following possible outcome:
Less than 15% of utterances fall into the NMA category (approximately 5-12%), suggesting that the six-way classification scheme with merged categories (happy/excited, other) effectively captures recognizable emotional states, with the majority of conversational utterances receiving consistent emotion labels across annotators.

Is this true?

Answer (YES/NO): NO